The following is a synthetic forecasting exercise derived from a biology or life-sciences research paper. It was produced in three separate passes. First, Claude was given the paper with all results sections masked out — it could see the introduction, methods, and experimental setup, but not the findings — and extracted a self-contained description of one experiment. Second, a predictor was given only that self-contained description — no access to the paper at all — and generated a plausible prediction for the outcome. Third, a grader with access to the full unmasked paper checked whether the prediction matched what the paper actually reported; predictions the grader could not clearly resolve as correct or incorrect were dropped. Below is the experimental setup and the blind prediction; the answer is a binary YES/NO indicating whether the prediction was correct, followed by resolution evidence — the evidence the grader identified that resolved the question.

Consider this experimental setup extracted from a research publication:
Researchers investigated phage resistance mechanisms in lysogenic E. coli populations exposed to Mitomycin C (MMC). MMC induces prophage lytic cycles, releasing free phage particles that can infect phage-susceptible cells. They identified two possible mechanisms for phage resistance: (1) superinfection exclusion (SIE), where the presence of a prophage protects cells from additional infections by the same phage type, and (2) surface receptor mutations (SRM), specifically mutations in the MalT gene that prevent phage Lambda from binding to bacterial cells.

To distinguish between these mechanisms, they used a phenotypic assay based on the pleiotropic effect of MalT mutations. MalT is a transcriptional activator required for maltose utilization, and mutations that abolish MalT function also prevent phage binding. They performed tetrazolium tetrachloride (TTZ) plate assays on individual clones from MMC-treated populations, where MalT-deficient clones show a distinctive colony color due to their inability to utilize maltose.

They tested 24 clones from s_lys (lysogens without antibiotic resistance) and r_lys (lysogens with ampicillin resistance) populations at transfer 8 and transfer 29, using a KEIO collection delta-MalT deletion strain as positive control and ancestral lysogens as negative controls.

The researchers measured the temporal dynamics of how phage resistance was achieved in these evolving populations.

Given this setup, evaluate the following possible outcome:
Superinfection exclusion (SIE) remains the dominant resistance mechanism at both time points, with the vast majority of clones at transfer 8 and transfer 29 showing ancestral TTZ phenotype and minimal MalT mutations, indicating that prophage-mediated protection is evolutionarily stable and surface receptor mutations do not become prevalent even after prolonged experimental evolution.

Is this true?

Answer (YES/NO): NO